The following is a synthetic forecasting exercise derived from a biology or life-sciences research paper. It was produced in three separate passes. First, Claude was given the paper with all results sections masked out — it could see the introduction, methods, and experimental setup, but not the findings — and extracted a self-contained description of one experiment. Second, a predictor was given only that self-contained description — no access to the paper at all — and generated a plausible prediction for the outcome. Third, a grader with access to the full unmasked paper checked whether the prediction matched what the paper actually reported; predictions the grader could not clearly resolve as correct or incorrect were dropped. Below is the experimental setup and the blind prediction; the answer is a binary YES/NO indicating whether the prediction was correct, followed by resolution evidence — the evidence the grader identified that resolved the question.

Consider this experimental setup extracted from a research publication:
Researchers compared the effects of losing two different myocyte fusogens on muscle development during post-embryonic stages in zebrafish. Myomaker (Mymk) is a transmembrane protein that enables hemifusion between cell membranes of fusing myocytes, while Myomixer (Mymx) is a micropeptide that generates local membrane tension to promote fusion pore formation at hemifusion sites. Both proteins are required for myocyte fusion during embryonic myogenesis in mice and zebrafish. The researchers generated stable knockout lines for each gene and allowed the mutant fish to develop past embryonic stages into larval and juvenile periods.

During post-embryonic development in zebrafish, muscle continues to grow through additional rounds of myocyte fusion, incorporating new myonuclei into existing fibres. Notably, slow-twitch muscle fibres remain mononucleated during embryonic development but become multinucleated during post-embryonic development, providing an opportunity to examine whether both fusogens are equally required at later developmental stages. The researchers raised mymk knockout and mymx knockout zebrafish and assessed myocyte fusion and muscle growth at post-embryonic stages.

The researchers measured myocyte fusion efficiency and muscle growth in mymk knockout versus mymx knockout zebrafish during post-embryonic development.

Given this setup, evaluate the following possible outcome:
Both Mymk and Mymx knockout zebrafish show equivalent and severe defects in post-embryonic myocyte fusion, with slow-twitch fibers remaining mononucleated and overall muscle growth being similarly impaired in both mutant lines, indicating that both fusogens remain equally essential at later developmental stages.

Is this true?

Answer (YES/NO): NO